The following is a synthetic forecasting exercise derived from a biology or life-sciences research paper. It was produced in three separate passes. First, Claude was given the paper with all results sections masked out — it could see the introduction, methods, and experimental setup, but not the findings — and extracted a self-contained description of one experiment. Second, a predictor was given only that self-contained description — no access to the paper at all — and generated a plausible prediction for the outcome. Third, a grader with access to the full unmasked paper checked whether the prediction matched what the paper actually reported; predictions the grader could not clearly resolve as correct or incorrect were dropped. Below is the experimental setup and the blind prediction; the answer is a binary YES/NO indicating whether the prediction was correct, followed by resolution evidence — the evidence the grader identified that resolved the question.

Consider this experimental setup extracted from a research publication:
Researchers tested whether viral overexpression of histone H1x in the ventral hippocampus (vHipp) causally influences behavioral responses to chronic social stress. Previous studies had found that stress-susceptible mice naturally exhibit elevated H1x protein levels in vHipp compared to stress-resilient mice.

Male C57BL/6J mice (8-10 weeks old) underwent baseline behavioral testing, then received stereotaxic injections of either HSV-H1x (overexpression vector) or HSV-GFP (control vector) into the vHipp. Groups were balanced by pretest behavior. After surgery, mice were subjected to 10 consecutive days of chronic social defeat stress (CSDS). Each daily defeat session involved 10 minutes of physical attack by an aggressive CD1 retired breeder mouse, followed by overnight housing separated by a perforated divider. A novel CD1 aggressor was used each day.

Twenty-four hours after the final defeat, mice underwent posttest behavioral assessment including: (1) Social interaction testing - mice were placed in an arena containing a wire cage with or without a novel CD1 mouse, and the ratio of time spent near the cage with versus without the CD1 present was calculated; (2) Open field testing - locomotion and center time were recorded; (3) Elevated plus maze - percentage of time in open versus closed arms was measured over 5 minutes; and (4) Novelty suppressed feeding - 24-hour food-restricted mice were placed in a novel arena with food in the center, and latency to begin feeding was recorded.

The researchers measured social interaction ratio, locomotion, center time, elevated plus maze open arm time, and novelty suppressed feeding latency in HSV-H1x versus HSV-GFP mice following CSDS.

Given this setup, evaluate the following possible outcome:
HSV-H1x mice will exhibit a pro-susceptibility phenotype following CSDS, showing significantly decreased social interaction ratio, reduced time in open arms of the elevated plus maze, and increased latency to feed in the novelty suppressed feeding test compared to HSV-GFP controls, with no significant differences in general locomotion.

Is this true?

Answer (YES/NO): NO